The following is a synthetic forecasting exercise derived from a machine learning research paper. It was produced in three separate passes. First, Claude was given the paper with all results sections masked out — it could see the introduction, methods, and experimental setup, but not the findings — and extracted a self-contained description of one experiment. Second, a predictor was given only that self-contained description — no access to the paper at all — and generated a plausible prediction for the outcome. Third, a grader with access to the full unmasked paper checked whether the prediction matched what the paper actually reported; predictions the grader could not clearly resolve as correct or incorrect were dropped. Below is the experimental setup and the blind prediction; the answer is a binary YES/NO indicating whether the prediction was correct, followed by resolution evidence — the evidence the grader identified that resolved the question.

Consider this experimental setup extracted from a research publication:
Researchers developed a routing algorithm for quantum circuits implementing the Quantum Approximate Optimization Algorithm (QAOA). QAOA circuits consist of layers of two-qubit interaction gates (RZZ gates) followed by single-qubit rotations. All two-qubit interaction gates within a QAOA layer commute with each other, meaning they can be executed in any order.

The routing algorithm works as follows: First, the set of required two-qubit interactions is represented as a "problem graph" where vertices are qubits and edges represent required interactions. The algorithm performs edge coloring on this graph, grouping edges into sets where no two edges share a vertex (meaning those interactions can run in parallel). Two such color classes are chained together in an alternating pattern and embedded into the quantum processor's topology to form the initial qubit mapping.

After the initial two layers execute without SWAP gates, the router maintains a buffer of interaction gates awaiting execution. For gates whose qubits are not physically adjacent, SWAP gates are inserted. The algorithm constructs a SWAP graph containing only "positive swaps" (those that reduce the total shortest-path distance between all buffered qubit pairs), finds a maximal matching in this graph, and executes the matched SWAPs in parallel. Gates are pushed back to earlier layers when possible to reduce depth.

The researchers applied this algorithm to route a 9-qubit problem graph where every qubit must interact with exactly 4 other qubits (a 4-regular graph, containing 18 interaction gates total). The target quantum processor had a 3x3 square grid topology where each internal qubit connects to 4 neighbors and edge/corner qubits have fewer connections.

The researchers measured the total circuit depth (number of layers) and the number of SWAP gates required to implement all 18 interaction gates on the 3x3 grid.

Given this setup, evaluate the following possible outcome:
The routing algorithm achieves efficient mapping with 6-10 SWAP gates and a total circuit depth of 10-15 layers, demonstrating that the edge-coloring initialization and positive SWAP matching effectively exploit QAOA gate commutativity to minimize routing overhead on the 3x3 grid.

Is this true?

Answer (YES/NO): NO